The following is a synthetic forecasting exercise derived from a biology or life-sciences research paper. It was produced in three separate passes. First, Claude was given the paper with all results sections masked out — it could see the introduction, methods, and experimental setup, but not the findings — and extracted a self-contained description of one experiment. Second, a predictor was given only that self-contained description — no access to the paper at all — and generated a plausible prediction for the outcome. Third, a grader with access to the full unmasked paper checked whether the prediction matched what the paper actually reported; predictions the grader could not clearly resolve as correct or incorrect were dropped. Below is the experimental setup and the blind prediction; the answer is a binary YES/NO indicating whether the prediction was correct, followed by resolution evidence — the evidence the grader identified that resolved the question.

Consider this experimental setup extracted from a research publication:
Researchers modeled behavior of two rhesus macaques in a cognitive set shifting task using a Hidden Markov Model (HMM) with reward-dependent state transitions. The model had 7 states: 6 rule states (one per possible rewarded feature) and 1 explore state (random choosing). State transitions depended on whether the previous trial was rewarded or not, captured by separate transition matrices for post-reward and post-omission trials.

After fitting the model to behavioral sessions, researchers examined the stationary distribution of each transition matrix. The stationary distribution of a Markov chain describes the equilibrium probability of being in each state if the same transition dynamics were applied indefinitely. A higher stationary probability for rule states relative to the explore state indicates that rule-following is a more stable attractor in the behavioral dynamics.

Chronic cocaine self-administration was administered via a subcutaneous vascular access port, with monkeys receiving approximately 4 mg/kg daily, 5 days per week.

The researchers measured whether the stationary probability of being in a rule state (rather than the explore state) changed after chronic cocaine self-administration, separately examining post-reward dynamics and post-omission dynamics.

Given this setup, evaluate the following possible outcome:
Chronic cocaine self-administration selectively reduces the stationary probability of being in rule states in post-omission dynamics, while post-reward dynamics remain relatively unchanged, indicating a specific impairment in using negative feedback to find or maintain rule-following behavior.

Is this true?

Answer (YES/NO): NO